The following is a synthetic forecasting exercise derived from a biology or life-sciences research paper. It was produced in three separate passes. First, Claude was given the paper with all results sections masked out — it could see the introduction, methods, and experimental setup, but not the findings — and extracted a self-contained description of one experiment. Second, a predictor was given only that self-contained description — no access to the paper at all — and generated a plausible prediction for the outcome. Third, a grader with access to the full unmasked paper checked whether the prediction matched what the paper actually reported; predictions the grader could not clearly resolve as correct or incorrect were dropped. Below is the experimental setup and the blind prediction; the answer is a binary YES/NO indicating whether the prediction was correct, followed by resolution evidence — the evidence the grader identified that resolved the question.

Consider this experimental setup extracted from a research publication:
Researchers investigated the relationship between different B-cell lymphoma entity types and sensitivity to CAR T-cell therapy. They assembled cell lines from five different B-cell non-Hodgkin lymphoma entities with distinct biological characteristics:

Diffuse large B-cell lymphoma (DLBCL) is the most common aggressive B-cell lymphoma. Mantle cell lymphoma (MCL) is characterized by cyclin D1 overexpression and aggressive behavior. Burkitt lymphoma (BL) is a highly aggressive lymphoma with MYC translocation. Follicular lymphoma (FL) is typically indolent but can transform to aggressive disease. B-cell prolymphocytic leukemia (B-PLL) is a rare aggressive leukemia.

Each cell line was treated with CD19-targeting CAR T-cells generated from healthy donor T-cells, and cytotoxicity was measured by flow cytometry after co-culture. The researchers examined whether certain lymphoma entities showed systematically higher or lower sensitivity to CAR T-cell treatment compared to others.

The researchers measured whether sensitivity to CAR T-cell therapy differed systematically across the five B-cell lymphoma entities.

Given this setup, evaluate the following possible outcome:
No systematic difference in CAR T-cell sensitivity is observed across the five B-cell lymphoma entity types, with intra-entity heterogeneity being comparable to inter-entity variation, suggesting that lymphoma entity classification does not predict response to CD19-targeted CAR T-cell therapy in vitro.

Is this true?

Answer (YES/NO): NO